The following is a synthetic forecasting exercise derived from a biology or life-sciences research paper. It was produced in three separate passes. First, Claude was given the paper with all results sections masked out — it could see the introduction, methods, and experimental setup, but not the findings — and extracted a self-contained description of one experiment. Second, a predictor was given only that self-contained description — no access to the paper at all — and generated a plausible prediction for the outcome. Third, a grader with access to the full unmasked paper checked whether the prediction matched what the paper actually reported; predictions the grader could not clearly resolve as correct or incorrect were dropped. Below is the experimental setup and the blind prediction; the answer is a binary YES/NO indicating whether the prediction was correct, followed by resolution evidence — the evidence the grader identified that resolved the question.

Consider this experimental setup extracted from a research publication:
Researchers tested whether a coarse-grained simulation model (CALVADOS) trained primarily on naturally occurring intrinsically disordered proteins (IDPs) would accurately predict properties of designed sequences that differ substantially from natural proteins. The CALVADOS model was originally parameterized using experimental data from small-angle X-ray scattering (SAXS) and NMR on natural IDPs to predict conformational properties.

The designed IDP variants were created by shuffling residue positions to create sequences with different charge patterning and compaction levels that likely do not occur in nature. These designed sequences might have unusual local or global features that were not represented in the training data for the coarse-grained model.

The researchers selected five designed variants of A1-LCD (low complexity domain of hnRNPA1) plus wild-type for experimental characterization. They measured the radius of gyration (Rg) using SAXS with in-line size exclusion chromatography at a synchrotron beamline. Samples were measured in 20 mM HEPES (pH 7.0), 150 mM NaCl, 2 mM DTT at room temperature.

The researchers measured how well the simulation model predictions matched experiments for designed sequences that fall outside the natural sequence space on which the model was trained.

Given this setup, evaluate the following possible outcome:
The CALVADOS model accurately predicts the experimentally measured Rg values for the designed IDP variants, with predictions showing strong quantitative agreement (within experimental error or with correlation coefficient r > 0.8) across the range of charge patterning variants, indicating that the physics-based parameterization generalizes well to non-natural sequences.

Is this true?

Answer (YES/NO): YES